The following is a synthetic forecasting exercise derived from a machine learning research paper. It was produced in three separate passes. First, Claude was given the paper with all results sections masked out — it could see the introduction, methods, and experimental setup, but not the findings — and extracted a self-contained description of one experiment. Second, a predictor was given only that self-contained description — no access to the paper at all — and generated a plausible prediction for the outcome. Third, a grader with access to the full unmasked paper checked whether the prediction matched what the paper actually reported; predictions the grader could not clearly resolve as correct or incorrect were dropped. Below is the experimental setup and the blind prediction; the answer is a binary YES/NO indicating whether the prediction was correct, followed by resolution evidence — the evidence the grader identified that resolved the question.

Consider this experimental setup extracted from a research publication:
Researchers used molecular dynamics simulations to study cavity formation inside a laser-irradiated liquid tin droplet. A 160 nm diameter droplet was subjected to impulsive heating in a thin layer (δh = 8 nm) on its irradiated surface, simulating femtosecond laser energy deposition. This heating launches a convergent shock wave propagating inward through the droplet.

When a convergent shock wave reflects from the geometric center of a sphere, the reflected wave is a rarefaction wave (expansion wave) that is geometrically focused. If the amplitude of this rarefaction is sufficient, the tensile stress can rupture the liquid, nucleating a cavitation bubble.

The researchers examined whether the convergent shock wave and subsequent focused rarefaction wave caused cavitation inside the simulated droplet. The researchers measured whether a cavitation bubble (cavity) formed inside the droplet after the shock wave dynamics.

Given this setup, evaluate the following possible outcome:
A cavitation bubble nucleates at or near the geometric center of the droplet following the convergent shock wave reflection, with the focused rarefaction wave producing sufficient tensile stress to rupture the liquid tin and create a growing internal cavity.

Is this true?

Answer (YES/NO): YES